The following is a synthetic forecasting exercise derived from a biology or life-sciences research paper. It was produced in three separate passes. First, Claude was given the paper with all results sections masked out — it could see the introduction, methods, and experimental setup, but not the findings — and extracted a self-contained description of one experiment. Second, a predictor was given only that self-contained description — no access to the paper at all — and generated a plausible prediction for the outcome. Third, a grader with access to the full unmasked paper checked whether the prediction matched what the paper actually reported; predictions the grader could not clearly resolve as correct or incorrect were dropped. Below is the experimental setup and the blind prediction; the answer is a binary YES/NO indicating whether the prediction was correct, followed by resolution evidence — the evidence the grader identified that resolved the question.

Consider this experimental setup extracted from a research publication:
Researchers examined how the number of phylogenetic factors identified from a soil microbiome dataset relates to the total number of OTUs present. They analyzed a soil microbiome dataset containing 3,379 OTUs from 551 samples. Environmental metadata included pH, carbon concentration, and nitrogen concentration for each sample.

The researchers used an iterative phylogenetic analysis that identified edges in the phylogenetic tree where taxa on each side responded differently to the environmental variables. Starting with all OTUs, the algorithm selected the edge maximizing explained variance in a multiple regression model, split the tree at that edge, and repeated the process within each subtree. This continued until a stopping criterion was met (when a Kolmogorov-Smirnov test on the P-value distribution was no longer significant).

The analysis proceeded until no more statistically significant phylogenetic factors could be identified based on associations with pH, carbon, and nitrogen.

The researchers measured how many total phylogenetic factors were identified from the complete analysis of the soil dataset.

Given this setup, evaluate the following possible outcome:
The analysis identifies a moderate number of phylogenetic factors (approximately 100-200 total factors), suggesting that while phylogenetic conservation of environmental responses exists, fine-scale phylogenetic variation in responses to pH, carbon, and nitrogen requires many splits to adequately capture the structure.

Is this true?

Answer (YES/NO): NO